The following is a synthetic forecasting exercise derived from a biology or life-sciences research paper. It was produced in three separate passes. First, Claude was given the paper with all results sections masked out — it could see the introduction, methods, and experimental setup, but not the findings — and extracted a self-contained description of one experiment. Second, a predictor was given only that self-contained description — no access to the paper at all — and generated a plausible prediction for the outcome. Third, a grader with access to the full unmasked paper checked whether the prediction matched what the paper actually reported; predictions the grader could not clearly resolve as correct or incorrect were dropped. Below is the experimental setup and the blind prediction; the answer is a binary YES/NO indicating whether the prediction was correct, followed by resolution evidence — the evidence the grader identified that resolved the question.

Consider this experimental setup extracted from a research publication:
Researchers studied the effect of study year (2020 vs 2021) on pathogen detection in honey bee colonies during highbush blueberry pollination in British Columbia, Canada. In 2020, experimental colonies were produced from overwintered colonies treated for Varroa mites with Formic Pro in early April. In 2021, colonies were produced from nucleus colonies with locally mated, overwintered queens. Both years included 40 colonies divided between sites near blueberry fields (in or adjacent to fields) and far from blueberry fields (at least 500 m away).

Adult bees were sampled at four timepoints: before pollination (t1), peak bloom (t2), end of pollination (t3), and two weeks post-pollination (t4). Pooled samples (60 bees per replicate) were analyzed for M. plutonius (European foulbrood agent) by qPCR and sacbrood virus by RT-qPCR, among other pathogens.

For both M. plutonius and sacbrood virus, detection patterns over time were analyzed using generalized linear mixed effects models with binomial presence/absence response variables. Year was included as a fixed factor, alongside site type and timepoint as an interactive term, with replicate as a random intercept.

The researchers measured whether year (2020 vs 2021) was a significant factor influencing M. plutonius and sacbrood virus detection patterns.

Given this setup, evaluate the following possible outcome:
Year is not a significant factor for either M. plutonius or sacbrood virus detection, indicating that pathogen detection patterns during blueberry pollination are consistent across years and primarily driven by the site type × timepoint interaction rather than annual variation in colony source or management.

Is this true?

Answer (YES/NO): NO